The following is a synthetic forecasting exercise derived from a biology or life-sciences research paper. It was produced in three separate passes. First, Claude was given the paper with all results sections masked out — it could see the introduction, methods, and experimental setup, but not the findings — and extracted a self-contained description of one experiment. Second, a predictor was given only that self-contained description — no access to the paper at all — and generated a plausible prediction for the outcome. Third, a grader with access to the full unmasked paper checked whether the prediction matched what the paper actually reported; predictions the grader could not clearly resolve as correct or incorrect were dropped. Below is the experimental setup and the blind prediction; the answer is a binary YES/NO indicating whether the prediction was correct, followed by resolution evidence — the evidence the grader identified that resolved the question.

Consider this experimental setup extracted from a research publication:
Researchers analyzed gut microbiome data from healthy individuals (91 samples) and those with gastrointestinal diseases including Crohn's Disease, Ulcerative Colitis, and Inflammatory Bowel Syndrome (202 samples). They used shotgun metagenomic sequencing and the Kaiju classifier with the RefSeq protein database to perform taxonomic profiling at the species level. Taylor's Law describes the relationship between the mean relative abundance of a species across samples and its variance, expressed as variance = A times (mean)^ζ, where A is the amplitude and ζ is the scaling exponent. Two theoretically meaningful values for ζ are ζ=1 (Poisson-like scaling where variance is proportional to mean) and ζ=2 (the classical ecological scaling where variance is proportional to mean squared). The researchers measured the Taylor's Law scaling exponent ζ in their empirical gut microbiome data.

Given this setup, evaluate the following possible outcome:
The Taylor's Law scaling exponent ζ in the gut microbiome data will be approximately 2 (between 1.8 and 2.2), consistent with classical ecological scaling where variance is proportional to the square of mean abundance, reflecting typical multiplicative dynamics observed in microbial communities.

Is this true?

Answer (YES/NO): YES